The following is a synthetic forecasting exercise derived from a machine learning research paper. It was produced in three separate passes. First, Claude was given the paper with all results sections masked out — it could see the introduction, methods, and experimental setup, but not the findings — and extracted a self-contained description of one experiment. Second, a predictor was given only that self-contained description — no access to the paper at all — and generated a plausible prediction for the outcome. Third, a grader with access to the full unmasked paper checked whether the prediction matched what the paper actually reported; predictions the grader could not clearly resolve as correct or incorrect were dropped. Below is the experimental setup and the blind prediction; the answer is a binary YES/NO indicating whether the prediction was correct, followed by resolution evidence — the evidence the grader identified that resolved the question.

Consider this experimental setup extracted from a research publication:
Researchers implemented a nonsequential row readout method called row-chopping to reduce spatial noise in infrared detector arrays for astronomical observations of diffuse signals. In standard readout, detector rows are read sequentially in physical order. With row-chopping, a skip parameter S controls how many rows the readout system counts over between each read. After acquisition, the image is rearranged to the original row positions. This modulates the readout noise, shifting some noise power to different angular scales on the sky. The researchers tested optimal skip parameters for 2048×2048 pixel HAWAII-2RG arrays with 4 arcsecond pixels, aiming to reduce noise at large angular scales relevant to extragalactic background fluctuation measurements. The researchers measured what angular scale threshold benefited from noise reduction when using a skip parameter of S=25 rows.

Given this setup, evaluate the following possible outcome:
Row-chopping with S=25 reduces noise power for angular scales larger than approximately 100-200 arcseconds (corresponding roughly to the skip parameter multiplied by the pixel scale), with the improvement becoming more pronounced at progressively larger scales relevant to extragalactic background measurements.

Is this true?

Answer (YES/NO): NO